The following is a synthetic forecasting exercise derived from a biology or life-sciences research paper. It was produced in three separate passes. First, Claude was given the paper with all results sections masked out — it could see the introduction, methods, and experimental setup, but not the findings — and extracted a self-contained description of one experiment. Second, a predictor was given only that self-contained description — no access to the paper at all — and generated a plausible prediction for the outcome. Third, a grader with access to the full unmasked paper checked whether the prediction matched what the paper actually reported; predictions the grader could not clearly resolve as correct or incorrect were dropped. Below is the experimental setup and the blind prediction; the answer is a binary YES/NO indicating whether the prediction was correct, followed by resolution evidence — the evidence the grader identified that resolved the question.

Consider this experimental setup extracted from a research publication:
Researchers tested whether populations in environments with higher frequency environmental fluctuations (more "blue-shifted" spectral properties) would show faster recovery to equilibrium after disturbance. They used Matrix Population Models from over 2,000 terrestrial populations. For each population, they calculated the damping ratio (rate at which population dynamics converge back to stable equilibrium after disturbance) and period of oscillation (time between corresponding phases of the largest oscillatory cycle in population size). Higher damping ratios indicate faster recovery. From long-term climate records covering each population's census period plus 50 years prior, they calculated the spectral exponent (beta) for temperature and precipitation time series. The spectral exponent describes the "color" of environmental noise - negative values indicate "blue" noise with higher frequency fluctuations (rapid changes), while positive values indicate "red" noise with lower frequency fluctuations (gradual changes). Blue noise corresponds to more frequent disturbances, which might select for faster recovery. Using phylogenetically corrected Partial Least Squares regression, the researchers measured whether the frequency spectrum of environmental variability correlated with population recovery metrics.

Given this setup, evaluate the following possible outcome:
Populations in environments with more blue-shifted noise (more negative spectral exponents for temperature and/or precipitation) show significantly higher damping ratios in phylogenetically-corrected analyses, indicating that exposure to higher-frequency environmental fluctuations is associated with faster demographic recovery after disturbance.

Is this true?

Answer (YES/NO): NO